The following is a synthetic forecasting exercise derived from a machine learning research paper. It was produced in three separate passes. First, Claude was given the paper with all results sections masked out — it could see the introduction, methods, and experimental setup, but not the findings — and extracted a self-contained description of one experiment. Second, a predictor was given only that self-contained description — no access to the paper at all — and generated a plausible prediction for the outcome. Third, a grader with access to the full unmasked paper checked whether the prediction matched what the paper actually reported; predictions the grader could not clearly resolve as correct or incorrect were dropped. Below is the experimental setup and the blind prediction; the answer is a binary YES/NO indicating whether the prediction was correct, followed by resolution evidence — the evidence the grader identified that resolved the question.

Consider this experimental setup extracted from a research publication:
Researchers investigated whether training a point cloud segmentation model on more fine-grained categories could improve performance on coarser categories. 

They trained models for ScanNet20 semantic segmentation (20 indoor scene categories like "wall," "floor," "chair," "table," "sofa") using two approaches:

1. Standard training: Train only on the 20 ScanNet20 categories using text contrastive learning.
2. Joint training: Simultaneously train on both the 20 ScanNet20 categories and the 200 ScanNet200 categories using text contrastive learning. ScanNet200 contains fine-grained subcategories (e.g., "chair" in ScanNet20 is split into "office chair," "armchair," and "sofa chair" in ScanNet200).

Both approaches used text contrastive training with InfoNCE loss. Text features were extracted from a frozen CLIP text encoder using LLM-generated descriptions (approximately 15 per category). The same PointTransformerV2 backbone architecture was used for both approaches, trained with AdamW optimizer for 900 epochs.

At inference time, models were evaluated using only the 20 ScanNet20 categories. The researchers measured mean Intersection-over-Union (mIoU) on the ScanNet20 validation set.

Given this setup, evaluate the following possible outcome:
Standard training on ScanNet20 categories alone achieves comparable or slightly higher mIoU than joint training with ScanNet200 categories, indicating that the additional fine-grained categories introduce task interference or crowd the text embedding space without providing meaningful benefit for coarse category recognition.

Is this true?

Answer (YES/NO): NO